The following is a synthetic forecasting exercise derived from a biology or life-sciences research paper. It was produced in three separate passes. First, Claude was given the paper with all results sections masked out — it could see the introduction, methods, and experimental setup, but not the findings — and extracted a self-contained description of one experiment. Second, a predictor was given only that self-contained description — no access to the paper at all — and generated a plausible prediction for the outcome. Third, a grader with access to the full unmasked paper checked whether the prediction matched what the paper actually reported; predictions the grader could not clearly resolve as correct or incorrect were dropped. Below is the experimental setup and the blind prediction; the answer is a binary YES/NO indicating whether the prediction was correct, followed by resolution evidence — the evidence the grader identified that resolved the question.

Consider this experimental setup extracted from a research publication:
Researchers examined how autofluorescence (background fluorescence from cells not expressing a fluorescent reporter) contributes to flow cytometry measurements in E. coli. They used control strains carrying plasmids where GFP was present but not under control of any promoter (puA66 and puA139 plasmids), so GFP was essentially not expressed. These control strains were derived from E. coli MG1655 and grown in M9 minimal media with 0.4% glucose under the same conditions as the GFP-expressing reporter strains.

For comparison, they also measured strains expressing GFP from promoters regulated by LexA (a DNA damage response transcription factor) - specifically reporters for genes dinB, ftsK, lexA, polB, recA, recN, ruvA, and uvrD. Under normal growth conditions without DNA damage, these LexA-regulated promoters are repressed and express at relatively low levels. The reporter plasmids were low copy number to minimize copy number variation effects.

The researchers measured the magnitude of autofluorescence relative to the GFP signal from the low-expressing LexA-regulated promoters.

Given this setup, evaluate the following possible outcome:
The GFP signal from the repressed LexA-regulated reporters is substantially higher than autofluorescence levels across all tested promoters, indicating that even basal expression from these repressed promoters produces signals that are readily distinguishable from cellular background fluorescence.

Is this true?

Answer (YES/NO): NO